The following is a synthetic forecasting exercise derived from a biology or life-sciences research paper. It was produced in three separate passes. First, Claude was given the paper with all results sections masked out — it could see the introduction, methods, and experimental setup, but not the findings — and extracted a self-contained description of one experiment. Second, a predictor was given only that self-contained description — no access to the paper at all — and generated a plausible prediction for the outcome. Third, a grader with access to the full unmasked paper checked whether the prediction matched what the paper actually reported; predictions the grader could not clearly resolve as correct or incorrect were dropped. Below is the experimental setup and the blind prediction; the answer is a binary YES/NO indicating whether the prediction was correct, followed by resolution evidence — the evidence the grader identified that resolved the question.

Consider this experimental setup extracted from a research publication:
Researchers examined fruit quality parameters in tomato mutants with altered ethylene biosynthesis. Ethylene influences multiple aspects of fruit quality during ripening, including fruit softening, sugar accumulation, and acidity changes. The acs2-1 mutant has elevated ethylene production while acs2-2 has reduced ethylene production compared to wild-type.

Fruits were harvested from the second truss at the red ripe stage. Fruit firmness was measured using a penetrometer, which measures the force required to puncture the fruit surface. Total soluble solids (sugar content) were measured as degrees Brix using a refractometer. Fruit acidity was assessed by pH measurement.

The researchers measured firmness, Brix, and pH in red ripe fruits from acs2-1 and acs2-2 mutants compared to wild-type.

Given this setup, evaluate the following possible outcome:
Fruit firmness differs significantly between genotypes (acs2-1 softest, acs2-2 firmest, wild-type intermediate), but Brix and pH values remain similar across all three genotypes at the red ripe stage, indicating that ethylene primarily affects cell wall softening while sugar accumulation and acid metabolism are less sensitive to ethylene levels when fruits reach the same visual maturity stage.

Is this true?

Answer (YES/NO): YES